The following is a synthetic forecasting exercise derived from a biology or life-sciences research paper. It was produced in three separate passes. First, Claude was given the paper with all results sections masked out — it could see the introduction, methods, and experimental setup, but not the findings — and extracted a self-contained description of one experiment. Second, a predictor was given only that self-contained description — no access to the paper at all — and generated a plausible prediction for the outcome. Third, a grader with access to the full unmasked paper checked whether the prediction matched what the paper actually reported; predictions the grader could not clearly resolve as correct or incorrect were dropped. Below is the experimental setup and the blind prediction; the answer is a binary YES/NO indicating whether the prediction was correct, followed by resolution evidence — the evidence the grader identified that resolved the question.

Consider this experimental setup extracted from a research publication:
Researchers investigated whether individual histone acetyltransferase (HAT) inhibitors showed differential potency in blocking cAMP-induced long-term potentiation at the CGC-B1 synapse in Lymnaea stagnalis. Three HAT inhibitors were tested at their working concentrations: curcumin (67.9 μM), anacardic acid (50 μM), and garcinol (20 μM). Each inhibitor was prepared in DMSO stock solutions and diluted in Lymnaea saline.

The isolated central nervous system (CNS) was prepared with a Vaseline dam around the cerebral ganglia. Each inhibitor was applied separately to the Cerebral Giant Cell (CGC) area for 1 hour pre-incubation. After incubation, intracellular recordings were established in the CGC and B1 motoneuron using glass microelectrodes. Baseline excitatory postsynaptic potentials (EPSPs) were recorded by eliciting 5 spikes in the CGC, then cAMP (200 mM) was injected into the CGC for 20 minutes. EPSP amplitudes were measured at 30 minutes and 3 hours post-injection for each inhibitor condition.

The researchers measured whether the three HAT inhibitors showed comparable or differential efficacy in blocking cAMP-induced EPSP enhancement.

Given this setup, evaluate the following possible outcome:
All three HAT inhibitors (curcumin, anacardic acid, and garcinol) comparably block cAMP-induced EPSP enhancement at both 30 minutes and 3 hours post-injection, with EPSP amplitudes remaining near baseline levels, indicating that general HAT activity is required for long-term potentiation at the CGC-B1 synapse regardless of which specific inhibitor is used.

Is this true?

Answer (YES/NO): NO